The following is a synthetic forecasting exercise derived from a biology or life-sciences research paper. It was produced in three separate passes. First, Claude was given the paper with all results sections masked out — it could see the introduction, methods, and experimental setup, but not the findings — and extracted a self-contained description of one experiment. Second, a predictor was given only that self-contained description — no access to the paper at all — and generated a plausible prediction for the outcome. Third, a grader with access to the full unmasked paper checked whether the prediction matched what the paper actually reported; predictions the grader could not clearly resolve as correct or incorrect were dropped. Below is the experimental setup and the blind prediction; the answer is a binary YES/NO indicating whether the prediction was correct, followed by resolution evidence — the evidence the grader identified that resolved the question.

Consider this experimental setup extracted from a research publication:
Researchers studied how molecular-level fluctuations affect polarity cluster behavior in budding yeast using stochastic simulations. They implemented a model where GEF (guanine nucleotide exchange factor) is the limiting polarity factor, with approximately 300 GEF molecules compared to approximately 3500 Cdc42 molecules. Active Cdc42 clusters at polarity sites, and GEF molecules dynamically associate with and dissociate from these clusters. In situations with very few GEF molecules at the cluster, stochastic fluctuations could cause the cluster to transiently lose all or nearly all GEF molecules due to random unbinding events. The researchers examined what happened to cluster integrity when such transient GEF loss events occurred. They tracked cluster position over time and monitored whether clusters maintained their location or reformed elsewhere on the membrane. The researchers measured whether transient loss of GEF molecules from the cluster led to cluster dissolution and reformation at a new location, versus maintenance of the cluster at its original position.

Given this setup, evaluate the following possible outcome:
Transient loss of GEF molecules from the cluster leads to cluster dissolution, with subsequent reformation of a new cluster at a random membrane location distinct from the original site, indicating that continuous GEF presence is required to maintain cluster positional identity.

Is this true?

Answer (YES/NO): NO